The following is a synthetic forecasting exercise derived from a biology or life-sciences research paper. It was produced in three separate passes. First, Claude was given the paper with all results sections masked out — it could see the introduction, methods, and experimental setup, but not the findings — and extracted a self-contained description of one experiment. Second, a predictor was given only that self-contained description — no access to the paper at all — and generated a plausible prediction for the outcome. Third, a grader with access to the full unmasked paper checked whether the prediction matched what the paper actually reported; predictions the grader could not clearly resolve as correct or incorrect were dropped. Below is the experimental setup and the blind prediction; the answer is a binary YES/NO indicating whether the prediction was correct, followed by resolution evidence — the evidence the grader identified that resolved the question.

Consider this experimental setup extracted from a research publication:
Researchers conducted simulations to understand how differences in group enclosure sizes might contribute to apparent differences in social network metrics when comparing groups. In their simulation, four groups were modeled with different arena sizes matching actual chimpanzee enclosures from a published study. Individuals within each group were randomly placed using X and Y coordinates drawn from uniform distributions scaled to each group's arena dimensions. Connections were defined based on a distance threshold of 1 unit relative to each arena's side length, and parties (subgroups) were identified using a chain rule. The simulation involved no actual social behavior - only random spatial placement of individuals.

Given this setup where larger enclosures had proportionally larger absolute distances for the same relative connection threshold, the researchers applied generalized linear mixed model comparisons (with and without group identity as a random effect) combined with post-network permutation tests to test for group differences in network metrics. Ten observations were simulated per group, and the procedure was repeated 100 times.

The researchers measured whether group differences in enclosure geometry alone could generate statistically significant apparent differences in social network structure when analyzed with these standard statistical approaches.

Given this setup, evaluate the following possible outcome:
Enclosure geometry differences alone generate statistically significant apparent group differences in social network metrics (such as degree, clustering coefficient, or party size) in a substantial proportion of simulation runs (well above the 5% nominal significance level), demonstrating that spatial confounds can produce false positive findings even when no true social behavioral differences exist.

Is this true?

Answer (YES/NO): YES